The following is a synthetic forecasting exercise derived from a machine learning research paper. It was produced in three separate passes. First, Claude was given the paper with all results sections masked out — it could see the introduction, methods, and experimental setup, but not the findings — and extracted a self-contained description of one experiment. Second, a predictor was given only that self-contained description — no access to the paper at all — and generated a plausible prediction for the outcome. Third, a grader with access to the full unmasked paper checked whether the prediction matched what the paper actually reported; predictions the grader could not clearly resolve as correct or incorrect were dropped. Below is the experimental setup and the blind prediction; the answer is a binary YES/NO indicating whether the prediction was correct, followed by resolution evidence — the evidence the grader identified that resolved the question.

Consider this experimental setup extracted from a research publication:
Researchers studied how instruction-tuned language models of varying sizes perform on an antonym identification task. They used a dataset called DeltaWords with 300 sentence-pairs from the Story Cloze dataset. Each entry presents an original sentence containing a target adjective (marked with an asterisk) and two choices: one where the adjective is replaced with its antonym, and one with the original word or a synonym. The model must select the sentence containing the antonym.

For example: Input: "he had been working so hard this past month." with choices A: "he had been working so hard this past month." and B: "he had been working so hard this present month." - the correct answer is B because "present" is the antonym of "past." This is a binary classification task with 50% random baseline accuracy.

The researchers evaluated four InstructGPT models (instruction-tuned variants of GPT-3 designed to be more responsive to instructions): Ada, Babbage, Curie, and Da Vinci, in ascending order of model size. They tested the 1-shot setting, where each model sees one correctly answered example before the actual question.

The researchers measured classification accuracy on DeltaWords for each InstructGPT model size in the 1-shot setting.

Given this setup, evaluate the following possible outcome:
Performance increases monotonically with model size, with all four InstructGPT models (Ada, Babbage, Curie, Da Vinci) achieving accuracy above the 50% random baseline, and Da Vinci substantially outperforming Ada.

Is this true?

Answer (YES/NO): NO